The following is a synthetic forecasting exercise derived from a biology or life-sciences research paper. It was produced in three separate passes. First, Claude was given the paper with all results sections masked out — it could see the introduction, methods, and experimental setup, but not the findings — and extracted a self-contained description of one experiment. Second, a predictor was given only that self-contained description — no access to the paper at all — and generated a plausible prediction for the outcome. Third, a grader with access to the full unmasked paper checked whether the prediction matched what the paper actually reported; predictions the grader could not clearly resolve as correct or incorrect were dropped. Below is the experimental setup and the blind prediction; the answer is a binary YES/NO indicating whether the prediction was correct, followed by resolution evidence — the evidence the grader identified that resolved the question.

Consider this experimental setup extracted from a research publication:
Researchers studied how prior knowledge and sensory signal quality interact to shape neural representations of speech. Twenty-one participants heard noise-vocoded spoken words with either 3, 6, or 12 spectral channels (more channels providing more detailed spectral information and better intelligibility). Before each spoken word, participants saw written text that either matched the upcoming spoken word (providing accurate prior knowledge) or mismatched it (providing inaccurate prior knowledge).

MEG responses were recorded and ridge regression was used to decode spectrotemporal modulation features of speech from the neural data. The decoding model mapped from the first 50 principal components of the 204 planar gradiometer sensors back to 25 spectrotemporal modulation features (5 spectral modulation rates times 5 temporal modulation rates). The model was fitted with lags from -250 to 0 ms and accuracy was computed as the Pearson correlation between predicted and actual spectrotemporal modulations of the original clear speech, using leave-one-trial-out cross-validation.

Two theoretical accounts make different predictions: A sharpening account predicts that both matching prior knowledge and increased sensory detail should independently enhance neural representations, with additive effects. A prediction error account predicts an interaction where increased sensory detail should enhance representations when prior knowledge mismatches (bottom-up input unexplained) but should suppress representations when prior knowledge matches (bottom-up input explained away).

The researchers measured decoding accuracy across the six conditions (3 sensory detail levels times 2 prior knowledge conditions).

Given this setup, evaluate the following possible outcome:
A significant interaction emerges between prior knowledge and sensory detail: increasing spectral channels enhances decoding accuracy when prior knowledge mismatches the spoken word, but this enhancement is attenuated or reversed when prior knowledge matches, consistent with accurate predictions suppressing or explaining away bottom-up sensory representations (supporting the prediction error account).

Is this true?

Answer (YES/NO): YES